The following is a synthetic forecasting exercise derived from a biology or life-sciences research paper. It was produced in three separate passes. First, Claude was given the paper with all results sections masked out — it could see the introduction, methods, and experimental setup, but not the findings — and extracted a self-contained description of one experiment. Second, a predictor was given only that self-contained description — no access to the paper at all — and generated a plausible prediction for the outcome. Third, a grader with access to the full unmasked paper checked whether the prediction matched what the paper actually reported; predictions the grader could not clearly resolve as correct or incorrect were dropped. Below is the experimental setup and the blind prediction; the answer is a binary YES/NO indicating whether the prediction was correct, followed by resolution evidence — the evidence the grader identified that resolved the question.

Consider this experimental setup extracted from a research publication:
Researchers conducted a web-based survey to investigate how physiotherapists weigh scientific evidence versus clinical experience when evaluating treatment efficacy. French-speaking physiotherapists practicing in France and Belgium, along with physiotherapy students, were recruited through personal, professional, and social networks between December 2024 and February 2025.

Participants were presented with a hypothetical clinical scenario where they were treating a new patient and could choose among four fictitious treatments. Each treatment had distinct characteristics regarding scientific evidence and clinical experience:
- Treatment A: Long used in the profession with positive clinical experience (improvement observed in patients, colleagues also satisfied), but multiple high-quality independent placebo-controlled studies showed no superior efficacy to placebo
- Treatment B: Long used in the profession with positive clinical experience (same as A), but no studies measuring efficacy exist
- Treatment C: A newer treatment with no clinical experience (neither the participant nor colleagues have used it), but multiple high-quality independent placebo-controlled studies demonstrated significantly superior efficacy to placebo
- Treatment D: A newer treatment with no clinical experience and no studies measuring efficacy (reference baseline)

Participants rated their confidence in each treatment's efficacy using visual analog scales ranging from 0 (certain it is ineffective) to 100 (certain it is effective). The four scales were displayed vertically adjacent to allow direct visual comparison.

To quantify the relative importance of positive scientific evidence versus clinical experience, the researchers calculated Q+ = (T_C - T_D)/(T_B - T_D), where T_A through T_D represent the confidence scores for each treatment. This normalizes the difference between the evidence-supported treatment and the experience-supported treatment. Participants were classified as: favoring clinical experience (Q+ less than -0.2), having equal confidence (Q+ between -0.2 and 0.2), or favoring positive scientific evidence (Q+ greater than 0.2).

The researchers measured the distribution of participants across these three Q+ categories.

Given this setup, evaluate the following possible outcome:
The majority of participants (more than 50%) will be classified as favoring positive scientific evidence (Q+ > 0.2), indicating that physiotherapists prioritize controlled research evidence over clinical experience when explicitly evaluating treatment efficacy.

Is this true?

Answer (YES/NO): YES